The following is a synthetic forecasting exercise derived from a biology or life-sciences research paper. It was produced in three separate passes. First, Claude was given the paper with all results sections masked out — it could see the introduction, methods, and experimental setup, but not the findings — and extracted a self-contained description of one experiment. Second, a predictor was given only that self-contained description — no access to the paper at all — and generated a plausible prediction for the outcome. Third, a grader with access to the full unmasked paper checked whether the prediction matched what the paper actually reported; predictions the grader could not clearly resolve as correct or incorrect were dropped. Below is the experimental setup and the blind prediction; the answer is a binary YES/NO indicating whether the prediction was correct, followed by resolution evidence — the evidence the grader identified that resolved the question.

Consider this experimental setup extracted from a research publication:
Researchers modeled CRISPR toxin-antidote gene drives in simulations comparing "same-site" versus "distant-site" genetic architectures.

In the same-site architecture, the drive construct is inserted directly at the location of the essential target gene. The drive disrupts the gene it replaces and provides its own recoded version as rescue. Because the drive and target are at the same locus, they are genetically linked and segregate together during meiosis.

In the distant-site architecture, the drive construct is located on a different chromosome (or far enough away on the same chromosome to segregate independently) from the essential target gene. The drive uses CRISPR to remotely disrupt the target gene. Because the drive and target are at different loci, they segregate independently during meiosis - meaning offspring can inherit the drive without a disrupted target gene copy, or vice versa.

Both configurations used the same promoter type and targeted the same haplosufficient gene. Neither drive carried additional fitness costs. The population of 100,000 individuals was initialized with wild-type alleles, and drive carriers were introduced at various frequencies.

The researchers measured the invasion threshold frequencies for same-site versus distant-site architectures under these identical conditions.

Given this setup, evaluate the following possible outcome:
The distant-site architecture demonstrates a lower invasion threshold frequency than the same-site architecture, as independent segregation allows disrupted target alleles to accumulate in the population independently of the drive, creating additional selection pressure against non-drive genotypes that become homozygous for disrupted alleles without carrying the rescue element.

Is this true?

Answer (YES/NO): NO